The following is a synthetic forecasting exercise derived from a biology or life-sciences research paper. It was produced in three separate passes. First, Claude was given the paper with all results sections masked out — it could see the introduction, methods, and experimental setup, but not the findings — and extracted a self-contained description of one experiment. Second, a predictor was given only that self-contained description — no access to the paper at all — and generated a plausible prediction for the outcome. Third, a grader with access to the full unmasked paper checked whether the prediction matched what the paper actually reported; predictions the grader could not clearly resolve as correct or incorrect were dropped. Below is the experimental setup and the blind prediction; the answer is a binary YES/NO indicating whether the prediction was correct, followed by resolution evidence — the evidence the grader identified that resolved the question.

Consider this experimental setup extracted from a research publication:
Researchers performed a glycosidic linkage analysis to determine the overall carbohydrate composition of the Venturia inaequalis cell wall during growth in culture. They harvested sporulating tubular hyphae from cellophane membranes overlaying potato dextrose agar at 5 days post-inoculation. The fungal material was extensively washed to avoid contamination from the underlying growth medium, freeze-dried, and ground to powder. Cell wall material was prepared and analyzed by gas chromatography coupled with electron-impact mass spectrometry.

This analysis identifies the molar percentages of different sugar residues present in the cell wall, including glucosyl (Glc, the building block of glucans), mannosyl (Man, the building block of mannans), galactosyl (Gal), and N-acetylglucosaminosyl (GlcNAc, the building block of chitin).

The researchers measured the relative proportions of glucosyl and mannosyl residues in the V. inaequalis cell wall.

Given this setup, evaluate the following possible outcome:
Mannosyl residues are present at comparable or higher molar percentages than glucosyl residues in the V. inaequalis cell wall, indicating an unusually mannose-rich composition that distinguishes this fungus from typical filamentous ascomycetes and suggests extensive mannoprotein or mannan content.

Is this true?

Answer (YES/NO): NO